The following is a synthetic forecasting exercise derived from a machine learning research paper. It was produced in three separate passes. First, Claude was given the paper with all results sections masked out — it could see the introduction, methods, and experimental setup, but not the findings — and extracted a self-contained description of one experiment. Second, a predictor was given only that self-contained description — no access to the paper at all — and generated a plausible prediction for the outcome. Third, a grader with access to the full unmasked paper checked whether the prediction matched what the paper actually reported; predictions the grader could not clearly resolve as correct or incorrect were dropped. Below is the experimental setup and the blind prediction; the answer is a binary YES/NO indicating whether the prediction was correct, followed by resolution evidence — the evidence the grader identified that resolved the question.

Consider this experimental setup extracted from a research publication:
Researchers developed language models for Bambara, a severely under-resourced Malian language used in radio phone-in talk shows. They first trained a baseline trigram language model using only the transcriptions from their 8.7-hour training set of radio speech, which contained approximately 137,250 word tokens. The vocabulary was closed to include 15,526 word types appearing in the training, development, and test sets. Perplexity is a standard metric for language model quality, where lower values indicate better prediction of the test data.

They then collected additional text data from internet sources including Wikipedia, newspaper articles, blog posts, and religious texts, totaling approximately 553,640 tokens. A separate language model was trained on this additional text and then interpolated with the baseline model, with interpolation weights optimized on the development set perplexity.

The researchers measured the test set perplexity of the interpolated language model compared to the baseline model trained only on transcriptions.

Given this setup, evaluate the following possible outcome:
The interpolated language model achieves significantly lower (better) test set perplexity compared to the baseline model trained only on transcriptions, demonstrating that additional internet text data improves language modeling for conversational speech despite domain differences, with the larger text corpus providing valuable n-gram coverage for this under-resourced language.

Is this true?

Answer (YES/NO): NO